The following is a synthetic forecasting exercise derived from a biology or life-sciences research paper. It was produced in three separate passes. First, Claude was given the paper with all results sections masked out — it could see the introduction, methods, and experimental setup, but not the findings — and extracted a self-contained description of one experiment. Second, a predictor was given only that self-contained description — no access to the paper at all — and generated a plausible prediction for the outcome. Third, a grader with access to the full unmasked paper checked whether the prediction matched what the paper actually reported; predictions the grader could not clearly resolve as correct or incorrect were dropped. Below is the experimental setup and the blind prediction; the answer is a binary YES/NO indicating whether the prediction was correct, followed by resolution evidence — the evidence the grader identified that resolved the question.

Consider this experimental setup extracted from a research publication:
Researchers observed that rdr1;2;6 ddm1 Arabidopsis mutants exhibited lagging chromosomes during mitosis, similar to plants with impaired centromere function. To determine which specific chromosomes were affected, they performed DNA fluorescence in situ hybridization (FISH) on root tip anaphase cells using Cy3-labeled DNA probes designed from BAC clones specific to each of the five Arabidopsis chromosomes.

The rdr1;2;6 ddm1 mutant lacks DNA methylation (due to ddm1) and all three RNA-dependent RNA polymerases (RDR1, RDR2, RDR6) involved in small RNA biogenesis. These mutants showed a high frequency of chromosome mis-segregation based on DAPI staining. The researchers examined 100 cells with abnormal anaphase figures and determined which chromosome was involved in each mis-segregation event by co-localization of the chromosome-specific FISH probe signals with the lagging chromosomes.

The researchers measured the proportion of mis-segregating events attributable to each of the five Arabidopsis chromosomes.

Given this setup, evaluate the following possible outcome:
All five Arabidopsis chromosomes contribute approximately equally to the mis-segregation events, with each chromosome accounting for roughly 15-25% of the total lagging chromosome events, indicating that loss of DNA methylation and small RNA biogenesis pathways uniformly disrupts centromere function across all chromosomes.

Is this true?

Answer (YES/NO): NO